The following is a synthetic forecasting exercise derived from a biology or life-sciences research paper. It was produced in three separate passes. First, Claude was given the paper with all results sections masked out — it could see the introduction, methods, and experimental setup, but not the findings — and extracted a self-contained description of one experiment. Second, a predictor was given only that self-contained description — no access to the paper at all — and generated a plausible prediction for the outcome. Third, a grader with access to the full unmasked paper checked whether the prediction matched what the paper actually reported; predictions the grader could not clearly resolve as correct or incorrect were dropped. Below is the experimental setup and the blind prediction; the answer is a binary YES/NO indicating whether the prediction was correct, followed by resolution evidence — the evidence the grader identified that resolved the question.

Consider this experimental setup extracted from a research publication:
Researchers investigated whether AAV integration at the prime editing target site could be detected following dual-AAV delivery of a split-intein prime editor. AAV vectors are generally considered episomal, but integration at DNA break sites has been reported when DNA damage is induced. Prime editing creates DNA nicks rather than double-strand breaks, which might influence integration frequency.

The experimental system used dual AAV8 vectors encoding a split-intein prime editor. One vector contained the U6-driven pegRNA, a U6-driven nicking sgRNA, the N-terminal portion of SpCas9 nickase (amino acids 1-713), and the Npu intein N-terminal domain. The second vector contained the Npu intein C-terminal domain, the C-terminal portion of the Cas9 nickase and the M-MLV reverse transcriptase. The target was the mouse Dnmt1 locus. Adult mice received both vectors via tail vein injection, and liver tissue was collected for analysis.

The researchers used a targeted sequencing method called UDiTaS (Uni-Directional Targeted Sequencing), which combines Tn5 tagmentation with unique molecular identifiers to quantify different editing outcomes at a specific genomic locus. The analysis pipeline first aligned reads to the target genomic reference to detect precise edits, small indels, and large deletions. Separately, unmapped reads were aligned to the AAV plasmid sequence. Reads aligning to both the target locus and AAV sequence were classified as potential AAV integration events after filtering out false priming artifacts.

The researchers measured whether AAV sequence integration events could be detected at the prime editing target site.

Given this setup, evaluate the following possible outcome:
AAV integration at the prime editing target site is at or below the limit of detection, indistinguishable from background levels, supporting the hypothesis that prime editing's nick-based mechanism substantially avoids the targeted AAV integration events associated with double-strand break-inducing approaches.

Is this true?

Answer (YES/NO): NO